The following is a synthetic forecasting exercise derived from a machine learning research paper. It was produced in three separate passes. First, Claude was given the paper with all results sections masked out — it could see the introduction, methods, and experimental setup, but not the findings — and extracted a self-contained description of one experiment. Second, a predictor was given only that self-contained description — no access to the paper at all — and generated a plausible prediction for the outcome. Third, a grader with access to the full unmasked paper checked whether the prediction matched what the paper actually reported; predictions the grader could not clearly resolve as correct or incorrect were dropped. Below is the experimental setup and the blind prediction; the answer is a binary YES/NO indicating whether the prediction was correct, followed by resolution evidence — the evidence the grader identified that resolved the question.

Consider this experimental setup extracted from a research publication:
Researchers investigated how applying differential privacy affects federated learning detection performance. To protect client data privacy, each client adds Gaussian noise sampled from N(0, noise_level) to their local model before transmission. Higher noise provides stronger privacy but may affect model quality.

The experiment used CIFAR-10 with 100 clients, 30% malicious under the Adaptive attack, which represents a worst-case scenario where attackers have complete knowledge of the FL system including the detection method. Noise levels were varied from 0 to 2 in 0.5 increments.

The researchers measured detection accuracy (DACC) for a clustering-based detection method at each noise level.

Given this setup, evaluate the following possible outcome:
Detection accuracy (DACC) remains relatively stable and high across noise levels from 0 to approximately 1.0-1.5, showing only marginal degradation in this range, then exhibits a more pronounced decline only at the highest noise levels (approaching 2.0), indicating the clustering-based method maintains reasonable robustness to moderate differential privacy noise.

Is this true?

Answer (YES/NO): NO